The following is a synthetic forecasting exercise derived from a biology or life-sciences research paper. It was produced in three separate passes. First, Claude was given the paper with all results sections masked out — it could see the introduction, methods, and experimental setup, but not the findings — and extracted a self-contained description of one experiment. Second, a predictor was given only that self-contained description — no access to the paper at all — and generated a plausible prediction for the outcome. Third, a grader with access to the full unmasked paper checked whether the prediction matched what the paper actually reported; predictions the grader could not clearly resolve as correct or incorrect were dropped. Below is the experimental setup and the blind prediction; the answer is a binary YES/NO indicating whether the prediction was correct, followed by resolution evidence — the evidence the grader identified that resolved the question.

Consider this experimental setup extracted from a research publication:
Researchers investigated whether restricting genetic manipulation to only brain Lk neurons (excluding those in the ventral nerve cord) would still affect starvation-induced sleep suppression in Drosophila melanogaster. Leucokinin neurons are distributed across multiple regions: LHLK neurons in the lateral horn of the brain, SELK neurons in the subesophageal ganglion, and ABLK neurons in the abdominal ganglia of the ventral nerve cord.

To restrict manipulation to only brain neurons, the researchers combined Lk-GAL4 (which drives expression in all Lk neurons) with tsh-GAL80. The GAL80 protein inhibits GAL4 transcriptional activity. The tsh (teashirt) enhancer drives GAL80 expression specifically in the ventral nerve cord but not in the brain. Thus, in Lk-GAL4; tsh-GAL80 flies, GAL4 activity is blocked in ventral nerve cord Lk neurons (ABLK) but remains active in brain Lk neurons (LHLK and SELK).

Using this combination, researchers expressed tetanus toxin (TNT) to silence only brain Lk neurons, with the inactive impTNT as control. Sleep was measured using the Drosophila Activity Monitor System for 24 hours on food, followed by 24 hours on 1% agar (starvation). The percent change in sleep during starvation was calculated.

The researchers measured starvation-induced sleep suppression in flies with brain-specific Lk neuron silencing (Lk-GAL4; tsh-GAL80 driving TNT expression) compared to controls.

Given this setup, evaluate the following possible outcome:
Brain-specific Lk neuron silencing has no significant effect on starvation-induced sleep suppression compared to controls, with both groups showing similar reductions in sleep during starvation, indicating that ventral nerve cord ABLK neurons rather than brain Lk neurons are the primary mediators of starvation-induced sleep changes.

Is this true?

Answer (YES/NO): NO